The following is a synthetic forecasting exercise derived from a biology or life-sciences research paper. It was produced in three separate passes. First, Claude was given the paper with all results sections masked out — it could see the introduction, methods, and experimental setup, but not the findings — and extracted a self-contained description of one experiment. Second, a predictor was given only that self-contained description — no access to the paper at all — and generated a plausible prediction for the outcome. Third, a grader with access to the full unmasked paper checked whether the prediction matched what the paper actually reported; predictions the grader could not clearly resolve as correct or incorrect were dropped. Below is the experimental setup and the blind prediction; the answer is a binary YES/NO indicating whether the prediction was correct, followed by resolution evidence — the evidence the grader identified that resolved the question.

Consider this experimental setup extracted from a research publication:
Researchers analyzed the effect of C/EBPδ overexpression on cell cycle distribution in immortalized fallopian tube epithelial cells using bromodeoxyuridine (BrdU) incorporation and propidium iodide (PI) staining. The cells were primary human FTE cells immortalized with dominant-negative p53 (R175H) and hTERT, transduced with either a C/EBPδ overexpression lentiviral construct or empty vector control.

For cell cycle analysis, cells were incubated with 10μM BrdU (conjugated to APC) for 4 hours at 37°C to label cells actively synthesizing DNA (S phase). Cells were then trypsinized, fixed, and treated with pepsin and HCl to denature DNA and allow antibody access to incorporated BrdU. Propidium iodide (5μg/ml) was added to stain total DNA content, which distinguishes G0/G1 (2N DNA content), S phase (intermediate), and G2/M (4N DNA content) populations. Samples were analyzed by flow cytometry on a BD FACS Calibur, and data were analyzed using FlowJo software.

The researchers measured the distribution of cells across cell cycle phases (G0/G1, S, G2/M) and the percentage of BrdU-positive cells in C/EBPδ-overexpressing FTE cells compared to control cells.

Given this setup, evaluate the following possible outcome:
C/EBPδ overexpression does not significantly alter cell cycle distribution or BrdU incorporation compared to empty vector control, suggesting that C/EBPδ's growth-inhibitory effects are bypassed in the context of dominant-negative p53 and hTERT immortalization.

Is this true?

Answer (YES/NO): NO